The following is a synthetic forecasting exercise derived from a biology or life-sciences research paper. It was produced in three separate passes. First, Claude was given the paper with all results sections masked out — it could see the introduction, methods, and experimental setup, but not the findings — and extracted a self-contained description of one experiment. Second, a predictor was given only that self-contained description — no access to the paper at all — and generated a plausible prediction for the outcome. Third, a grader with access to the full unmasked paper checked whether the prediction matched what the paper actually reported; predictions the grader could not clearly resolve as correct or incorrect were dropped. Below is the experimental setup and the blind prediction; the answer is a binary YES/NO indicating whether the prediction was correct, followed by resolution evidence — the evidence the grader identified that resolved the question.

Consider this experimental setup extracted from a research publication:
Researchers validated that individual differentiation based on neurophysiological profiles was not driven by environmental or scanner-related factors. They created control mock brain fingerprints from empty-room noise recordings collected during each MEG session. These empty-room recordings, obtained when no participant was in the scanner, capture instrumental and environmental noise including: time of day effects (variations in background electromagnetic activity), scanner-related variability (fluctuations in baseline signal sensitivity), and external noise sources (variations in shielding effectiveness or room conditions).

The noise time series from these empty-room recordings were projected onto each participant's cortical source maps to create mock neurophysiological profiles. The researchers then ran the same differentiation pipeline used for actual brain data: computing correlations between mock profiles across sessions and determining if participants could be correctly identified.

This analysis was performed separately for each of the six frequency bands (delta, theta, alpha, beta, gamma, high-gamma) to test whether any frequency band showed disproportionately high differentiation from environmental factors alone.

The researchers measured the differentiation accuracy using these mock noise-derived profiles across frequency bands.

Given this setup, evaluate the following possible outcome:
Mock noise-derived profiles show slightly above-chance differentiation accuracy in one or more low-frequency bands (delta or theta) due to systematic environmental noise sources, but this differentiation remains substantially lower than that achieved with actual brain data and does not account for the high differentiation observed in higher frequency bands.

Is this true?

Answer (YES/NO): NO